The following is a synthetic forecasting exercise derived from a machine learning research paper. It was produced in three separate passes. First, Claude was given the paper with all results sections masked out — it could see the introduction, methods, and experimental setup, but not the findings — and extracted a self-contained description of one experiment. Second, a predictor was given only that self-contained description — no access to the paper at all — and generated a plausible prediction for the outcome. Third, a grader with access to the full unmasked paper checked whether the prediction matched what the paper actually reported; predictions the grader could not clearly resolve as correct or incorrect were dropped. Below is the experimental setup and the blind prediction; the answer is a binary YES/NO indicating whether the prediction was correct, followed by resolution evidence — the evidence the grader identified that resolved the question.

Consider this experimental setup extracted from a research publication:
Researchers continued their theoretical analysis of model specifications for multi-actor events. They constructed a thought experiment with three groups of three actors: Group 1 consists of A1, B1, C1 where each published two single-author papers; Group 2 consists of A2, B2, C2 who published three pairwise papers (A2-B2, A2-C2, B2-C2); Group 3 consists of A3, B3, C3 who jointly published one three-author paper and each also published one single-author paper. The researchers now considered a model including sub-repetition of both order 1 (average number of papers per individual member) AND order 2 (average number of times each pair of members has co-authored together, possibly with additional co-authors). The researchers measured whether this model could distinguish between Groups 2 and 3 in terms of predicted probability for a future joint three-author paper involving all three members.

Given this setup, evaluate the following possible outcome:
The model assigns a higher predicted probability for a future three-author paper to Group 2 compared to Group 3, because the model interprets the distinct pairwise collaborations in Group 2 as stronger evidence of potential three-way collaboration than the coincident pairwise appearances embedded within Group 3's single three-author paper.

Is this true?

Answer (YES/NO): NO